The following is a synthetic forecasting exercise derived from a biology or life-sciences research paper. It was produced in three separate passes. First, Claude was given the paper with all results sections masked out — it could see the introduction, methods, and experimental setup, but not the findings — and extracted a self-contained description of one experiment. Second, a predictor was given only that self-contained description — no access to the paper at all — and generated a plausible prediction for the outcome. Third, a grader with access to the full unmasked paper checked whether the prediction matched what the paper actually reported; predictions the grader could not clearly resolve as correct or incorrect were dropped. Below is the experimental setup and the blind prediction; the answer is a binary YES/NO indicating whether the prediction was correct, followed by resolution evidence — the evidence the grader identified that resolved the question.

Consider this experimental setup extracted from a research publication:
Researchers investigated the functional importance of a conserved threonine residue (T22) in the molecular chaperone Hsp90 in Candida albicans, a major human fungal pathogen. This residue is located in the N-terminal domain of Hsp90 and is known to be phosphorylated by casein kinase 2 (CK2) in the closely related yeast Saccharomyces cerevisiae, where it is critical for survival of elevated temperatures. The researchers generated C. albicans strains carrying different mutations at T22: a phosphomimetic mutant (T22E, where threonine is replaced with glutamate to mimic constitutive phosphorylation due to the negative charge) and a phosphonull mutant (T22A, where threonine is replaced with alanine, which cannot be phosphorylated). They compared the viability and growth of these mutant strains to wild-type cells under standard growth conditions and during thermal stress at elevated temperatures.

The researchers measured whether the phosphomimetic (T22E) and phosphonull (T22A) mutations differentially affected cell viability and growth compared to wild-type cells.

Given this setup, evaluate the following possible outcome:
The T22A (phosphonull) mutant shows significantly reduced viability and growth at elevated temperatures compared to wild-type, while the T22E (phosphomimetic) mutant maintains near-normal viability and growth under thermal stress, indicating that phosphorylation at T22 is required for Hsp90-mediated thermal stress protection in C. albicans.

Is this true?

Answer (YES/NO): NO